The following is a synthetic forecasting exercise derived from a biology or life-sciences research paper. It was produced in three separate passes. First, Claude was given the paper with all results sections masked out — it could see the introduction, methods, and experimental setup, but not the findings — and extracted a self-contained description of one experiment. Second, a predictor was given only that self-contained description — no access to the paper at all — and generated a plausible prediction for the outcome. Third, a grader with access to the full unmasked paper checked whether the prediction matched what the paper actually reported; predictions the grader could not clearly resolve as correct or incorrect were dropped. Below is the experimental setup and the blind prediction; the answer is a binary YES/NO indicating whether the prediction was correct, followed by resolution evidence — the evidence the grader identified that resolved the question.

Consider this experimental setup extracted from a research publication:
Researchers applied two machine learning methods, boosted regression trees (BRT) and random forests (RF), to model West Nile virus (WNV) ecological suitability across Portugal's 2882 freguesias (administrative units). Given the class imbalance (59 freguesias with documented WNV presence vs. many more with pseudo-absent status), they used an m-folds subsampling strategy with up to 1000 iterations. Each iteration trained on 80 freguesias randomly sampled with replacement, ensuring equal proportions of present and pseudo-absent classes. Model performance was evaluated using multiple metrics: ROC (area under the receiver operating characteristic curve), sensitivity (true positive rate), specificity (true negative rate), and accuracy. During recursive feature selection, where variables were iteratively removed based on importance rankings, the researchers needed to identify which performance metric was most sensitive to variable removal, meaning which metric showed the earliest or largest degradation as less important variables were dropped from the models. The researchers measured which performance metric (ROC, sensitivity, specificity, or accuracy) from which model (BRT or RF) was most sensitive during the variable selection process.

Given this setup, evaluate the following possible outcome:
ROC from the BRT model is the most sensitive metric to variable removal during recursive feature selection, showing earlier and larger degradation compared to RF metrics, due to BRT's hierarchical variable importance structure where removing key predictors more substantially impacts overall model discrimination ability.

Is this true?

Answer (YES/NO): YES